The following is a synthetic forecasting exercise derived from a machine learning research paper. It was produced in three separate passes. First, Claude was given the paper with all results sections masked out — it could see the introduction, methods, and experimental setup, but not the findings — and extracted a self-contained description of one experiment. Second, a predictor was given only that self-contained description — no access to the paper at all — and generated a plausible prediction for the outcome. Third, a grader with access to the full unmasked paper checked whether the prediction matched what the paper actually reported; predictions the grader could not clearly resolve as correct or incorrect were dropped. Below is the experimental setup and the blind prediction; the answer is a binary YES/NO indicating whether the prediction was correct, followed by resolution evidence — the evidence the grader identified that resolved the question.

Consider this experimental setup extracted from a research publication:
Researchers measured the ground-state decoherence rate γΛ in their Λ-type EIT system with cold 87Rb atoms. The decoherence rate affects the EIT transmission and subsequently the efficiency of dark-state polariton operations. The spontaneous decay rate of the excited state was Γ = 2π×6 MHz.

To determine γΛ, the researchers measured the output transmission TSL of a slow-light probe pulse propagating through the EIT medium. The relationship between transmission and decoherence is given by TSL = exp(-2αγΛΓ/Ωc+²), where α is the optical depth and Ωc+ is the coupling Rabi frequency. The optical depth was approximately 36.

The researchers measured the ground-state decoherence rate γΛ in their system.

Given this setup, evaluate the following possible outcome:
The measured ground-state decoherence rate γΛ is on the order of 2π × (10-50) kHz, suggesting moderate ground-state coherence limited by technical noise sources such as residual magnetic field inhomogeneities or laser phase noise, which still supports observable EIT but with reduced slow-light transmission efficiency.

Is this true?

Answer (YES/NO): NO